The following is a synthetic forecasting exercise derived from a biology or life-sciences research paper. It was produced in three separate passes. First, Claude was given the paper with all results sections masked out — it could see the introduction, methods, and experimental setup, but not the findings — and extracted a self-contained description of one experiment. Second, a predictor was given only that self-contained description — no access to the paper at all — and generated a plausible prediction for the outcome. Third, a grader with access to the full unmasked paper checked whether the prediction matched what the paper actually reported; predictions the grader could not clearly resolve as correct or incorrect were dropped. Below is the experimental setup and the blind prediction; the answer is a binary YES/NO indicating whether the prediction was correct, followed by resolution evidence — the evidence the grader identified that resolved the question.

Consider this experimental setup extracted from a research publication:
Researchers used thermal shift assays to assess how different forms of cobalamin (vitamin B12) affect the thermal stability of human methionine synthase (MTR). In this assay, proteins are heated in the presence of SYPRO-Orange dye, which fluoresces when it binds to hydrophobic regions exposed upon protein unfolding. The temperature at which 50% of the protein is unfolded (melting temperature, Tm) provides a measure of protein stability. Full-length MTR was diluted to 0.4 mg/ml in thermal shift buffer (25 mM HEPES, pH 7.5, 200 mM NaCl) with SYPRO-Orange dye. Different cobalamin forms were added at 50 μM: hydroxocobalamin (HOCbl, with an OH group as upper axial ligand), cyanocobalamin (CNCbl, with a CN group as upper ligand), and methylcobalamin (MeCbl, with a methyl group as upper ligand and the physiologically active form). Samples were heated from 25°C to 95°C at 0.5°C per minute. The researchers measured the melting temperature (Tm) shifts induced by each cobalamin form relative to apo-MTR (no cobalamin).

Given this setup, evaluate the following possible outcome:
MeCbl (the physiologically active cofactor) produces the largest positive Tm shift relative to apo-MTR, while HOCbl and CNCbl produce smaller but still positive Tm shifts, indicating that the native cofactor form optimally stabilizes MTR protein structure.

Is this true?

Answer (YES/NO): YES